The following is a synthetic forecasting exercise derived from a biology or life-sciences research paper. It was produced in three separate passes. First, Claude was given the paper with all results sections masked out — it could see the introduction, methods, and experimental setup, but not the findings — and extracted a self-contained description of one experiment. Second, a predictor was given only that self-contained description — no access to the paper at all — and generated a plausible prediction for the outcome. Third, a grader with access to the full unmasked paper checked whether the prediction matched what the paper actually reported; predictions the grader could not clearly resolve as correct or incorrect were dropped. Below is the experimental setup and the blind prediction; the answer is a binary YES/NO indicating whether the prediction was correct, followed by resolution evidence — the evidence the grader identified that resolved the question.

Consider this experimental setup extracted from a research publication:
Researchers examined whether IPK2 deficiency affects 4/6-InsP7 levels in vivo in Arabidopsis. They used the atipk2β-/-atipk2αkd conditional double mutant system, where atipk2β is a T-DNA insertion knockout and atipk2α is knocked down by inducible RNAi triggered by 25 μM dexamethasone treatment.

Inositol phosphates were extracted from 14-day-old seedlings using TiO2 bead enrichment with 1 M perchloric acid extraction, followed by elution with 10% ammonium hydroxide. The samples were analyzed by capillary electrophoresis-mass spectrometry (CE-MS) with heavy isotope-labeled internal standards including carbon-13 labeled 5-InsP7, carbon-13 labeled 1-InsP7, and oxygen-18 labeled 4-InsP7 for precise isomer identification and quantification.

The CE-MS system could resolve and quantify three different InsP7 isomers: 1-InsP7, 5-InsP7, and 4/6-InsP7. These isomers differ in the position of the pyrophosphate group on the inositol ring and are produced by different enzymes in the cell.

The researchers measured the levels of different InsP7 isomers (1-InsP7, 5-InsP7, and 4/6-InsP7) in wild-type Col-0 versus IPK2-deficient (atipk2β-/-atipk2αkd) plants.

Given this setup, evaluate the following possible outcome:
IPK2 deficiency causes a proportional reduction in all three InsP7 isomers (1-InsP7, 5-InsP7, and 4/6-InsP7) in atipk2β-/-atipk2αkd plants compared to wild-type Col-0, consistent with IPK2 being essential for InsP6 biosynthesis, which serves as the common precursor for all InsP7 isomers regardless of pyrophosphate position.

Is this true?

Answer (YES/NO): NO